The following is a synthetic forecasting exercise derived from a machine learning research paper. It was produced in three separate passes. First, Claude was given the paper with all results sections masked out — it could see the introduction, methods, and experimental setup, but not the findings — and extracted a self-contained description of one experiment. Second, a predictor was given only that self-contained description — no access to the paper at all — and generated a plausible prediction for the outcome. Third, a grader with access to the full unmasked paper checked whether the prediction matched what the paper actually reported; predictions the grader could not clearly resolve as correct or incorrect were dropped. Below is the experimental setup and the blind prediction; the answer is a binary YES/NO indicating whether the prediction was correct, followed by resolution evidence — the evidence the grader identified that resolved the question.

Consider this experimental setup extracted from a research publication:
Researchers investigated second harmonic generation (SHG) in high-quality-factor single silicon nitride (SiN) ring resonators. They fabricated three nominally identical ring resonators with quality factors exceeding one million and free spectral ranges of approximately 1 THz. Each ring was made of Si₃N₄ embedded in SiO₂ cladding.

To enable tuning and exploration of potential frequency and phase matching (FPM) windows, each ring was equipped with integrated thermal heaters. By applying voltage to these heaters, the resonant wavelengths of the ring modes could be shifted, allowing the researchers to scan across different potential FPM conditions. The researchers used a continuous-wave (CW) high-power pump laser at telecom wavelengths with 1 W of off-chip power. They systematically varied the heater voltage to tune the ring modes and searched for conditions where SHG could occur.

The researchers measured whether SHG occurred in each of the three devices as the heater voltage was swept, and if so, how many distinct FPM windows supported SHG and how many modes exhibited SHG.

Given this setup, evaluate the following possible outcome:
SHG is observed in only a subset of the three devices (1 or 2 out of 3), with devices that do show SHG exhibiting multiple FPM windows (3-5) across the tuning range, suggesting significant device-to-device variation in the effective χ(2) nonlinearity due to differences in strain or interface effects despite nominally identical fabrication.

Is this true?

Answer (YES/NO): NO